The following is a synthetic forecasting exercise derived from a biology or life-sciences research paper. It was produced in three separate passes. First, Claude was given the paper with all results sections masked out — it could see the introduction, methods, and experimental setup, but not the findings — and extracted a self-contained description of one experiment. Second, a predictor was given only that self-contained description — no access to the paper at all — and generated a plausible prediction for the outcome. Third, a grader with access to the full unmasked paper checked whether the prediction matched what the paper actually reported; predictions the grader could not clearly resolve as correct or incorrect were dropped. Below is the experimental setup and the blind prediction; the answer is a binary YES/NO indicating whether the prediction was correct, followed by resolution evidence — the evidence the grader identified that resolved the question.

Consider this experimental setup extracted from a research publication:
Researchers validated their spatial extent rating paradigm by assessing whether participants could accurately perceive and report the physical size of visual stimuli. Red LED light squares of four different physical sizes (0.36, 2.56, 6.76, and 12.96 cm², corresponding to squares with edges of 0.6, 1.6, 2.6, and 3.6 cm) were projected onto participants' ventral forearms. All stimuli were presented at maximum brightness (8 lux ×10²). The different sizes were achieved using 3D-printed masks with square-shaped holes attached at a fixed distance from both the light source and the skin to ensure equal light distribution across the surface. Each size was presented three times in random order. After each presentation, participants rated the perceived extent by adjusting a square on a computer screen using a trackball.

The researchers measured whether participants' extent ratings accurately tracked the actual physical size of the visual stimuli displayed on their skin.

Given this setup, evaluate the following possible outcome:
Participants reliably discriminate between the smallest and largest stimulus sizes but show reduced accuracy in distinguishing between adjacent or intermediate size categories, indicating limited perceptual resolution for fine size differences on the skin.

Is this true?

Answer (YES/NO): NO